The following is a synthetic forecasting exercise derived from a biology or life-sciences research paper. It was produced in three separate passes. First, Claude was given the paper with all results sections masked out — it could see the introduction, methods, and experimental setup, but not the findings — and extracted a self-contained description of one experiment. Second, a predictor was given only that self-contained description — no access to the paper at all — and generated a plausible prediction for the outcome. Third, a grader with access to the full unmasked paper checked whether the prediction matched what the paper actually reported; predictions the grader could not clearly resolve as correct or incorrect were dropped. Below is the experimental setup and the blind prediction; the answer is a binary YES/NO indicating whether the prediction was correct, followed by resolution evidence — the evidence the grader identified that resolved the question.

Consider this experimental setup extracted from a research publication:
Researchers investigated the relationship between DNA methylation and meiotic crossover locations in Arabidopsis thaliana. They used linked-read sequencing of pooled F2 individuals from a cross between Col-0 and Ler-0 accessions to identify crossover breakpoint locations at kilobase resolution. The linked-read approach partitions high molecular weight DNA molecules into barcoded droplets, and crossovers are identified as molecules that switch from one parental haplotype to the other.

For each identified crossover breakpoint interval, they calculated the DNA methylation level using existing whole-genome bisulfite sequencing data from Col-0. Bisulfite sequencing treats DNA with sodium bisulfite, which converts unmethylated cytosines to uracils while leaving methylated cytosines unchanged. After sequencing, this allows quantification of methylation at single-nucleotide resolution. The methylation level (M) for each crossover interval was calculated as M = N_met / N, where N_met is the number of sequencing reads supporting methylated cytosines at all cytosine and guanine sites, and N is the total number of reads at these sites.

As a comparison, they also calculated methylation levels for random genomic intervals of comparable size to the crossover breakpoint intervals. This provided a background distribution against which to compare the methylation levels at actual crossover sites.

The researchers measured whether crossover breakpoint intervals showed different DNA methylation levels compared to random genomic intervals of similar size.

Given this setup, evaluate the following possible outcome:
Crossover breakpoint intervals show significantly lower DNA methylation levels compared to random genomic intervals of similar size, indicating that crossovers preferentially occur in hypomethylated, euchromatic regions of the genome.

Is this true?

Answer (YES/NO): YES